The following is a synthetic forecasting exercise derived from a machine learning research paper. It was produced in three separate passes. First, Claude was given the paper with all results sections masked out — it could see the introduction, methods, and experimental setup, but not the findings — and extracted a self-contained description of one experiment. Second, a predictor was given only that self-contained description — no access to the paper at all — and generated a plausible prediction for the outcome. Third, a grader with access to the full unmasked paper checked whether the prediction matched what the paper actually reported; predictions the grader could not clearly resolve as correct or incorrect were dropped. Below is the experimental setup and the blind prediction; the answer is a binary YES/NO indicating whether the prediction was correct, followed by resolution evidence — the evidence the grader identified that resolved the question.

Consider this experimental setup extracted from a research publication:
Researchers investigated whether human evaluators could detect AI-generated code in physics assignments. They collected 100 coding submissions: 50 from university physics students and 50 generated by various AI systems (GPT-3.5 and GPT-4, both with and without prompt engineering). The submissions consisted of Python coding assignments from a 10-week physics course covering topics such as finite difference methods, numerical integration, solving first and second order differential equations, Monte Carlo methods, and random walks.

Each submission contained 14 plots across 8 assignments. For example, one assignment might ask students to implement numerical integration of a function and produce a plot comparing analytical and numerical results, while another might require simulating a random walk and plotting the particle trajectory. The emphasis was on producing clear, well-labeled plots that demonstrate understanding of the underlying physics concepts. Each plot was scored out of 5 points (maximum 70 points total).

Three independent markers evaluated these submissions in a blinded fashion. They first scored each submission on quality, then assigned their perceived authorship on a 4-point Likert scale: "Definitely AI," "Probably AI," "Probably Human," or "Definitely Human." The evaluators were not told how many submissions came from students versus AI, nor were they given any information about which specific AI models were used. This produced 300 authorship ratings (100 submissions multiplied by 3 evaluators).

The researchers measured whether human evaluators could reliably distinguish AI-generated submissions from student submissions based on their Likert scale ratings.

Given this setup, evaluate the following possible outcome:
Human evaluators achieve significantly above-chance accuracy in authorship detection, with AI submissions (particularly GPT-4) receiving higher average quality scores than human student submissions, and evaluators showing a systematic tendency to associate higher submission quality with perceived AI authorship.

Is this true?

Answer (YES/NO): NO